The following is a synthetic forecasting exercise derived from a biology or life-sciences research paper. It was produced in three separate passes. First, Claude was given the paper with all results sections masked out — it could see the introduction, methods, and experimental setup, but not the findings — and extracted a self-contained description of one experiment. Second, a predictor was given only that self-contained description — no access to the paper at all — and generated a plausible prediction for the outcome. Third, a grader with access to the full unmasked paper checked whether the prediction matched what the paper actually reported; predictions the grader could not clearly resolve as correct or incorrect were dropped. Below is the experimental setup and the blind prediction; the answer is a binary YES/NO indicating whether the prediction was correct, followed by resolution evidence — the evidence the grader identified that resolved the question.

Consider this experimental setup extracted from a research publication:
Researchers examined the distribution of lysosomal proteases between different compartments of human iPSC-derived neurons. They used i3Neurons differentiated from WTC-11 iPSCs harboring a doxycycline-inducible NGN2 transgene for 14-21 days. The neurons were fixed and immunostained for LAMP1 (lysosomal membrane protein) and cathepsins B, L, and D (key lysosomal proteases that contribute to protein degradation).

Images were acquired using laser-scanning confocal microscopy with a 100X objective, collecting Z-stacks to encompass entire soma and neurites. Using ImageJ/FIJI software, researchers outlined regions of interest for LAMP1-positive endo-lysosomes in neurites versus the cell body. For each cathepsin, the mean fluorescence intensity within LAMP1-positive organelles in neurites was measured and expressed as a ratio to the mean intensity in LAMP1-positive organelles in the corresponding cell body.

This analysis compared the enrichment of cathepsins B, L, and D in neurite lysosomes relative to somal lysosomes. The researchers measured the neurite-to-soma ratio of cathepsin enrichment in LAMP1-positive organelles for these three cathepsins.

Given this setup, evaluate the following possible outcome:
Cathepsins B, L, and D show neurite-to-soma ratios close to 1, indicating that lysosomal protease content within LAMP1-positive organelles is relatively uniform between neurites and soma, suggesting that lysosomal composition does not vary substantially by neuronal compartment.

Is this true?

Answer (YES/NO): NO